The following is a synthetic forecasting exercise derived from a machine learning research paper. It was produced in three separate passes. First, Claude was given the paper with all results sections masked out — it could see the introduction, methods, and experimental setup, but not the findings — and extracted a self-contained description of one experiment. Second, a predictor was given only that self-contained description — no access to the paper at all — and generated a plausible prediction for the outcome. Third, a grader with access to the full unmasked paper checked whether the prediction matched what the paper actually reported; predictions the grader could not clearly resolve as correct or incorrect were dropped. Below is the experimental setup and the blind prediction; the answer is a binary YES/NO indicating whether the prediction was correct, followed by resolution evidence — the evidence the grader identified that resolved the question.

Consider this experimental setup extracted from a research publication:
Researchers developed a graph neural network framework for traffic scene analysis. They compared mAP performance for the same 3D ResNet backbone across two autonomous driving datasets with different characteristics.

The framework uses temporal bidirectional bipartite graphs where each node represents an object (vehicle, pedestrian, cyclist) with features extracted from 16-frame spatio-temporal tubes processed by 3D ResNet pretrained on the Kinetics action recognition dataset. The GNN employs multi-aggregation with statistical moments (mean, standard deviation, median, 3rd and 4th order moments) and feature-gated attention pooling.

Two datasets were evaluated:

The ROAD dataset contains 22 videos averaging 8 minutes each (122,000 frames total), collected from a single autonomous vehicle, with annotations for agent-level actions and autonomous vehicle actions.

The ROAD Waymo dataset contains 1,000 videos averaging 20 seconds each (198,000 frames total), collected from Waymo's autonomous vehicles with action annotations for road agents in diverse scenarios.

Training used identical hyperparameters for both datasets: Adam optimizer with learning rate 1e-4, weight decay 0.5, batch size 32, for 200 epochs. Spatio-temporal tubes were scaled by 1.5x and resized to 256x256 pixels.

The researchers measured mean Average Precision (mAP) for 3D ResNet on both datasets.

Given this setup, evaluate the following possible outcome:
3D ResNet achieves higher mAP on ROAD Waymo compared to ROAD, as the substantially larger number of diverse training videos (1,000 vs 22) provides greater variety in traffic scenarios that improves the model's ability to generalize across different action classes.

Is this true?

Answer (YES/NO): NO